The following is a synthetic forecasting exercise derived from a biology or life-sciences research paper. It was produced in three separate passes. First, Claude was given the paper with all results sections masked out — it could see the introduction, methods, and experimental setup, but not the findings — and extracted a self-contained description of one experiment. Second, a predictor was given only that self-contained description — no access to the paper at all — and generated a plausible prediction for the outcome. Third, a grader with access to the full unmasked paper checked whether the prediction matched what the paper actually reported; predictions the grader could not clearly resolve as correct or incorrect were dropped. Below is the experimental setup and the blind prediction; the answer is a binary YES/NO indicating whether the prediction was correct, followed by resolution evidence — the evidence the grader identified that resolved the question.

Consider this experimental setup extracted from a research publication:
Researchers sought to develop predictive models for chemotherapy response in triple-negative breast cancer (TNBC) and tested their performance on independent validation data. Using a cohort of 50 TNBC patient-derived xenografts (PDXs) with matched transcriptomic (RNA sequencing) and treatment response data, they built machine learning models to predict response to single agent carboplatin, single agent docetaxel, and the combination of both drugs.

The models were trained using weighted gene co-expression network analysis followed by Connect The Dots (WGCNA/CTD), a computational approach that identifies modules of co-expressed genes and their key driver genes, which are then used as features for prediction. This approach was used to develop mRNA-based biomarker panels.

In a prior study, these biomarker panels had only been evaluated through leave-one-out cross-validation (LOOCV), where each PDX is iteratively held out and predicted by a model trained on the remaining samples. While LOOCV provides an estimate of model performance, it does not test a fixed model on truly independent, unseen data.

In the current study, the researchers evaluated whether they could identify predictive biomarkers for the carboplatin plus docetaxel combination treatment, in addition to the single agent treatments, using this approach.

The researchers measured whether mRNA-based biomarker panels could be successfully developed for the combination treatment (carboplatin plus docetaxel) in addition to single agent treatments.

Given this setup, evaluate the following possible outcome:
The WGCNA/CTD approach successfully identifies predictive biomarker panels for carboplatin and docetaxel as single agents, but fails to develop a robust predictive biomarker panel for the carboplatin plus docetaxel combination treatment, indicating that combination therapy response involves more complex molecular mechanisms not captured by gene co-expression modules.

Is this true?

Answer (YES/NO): YES